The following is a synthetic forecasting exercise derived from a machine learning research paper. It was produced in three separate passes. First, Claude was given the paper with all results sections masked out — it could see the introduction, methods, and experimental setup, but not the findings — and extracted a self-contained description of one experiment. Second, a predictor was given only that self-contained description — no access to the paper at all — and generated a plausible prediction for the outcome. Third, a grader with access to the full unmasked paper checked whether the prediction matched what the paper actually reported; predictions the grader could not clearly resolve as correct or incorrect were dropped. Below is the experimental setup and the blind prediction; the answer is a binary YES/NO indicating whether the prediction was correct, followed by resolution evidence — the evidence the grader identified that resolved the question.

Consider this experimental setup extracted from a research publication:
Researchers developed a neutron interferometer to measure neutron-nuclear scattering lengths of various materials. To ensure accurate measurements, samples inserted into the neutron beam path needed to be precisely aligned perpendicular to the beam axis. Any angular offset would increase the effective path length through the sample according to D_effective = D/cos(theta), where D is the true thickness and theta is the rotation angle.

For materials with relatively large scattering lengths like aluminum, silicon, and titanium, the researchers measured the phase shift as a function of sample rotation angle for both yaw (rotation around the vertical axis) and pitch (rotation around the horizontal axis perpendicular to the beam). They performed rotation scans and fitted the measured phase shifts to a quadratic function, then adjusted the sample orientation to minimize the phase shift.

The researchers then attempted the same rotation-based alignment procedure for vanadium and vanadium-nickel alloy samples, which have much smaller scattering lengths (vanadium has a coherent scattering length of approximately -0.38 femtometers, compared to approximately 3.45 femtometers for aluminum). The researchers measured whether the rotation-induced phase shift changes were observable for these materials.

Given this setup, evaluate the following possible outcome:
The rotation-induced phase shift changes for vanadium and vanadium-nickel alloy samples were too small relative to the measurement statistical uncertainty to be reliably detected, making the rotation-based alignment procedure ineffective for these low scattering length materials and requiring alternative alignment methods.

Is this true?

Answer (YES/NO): YES